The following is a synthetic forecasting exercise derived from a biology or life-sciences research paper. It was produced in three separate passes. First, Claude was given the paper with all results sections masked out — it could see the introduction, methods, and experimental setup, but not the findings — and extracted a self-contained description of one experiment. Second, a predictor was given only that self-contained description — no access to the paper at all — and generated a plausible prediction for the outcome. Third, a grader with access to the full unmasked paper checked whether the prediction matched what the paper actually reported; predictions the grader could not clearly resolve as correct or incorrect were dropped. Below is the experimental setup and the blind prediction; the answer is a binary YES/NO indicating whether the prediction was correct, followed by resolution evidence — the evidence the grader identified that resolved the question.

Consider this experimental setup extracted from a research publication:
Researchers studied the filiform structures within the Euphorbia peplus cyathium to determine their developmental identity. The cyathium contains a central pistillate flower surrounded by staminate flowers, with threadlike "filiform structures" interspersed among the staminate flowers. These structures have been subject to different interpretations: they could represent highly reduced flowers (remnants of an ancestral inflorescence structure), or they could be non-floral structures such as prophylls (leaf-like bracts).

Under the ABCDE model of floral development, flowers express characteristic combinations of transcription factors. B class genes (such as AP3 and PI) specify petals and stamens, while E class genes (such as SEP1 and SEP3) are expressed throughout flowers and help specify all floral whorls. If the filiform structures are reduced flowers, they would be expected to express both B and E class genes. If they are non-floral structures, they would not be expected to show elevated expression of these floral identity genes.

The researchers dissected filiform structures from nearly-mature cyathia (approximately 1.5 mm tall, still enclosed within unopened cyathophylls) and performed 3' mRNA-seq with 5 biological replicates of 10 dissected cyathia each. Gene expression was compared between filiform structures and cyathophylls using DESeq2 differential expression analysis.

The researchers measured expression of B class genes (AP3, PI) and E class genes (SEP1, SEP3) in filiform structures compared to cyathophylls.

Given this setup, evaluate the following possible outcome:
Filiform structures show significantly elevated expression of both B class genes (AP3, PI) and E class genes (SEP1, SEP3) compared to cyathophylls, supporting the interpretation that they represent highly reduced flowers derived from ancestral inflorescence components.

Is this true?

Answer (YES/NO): YES